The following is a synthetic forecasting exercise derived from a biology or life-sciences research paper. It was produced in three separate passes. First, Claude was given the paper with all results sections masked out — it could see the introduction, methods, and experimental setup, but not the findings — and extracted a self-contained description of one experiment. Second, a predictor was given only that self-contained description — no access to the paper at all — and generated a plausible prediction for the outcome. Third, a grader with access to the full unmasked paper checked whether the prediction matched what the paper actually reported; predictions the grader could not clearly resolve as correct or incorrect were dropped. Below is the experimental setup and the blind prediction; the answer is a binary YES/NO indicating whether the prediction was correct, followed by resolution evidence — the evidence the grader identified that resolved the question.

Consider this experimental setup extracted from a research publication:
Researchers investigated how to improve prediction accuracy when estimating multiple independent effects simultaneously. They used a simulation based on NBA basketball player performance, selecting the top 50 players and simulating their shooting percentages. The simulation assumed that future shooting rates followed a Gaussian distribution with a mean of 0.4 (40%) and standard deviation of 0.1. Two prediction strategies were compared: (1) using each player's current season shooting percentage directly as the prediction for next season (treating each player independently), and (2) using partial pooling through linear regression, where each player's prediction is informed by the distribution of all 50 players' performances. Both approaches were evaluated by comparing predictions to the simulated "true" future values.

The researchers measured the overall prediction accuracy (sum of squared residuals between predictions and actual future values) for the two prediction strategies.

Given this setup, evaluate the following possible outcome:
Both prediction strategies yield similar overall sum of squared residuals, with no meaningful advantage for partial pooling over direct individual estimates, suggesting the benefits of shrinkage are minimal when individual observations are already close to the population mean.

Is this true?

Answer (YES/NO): NO